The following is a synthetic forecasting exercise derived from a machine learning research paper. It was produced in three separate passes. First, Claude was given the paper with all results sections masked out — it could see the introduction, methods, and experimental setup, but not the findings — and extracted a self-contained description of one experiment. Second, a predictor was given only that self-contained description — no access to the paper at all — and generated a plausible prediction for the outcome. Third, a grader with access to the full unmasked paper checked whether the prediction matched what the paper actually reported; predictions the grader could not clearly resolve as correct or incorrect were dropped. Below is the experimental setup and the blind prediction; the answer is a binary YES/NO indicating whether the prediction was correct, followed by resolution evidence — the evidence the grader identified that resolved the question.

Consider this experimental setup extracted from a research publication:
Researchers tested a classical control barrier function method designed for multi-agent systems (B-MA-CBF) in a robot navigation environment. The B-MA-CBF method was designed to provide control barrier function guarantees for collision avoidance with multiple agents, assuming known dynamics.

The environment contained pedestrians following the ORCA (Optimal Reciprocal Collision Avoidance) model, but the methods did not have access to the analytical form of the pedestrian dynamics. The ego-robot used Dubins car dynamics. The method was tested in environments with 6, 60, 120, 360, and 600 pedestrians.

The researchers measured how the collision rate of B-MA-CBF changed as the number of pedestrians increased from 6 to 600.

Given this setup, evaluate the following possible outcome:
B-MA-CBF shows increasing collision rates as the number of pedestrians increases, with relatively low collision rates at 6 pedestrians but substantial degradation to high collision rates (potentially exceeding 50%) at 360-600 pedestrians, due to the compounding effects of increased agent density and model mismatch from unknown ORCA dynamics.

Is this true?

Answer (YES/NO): YES